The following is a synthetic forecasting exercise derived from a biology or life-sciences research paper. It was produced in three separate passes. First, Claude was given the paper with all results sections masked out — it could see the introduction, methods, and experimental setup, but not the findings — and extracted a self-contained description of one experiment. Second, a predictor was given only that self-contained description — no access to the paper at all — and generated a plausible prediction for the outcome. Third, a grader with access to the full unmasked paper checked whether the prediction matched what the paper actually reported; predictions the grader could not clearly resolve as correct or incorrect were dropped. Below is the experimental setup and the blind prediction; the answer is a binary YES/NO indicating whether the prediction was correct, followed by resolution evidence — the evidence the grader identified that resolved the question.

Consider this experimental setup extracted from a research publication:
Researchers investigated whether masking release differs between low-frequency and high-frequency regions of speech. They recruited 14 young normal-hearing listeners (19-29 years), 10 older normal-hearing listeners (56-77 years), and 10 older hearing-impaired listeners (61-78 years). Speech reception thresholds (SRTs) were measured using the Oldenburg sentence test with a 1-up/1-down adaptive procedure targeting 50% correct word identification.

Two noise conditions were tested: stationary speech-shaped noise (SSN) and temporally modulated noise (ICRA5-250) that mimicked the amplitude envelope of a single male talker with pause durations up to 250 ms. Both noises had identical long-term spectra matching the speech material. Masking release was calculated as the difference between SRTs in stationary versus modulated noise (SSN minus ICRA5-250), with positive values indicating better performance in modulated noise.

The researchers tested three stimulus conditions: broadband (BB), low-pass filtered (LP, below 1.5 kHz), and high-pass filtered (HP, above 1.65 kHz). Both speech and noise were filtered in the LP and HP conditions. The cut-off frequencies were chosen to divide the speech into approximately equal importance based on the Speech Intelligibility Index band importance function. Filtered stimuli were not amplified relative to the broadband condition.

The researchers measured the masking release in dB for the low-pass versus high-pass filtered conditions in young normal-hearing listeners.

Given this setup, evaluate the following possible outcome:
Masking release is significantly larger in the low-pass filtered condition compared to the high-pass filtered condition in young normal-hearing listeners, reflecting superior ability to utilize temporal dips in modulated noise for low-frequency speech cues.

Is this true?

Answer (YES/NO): YES